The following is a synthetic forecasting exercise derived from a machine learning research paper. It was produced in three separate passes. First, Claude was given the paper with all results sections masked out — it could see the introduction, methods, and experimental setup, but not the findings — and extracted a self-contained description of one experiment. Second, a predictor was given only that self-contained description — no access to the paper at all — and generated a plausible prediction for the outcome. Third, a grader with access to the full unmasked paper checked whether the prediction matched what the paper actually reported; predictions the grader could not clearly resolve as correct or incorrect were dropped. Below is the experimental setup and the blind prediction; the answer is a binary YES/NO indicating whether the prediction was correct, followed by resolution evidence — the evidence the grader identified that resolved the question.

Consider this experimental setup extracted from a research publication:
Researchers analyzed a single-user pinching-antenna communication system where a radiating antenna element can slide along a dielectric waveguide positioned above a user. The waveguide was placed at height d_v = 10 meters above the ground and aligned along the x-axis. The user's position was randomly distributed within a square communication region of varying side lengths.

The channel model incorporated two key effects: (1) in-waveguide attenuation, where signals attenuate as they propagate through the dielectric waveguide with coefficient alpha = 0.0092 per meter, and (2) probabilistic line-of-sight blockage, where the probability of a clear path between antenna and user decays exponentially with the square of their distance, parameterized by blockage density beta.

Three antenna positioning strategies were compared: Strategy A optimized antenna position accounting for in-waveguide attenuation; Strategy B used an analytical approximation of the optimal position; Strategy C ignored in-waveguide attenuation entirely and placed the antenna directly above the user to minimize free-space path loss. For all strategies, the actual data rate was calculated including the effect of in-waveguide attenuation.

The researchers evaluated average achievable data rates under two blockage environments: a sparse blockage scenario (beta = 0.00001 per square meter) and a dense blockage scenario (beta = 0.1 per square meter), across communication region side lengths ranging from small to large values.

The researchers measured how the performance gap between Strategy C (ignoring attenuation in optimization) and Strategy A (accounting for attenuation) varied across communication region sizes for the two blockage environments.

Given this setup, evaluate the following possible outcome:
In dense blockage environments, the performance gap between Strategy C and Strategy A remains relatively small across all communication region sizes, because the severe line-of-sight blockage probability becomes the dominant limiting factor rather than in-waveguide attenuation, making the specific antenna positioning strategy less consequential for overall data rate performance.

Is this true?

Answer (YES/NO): YES